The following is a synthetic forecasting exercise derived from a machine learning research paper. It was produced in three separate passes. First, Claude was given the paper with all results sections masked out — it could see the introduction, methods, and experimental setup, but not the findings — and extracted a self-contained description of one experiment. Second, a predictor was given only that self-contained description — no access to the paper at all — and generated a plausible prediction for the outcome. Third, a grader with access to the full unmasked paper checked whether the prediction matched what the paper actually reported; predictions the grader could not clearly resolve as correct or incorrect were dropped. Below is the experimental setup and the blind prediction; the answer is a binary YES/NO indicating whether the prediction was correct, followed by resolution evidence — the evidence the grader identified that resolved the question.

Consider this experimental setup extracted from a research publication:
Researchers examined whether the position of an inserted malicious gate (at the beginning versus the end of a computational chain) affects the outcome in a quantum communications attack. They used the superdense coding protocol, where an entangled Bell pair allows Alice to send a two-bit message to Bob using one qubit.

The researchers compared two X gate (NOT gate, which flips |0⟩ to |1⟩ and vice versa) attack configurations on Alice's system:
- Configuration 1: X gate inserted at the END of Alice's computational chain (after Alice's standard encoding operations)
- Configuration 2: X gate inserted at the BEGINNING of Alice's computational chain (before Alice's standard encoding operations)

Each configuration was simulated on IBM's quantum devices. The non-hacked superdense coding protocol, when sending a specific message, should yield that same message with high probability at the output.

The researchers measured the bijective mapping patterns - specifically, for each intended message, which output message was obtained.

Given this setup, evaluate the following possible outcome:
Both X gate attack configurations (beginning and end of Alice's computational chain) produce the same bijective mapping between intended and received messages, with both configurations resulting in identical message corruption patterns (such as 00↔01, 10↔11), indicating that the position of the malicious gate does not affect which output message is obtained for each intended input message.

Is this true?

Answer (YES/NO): YES